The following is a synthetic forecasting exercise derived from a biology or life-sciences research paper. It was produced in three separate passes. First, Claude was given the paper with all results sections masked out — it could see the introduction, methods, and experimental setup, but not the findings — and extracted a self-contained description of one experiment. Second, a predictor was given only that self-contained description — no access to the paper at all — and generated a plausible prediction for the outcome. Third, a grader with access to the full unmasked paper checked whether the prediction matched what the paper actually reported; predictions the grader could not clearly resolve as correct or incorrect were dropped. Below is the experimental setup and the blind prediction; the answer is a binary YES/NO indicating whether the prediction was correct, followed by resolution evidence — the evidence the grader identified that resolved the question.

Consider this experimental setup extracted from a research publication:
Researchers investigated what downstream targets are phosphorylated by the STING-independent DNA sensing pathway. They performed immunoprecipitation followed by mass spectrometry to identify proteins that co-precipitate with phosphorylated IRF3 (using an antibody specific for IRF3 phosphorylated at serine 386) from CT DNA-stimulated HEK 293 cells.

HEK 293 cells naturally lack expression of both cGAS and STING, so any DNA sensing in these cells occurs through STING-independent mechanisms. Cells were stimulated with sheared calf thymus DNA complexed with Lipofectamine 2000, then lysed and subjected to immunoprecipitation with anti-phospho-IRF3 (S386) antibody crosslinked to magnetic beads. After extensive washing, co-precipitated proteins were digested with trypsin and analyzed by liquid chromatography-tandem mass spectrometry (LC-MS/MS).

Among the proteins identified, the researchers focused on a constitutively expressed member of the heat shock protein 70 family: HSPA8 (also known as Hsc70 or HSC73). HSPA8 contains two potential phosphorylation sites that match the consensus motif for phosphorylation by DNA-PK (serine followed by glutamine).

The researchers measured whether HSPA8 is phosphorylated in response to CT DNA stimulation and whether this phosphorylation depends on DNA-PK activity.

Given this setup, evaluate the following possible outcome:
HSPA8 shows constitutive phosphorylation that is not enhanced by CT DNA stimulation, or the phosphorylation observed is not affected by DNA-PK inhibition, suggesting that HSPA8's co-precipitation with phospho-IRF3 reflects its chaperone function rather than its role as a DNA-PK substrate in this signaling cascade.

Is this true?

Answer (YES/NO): NO